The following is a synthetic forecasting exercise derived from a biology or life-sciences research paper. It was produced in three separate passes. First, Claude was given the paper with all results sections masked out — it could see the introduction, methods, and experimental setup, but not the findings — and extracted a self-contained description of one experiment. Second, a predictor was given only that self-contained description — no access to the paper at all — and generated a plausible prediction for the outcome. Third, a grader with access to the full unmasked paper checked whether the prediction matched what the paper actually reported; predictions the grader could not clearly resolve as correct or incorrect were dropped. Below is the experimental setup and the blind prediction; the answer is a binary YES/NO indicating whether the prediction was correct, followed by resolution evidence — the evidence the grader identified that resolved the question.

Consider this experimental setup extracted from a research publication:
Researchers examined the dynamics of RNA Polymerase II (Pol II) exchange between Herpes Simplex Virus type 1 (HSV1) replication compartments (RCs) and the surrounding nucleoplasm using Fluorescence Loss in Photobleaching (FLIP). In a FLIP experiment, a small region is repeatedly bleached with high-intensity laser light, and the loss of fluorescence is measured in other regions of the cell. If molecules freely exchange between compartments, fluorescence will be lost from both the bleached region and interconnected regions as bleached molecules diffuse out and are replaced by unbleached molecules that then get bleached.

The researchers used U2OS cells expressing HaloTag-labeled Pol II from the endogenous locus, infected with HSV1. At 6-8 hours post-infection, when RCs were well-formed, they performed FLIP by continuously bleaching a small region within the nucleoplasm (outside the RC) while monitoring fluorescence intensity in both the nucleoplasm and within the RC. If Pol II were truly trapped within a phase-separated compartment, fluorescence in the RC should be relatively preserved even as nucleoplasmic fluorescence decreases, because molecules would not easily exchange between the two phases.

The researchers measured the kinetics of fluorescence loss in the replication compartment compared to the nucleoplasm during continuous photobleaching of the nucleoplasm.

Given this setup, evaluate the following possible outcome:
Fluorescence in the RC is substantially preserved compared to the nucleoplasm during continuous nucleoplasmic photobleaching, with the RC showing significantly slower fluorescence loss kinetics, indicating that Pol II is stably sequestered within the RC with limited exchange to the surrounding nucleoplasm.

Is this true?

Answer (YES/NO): NO